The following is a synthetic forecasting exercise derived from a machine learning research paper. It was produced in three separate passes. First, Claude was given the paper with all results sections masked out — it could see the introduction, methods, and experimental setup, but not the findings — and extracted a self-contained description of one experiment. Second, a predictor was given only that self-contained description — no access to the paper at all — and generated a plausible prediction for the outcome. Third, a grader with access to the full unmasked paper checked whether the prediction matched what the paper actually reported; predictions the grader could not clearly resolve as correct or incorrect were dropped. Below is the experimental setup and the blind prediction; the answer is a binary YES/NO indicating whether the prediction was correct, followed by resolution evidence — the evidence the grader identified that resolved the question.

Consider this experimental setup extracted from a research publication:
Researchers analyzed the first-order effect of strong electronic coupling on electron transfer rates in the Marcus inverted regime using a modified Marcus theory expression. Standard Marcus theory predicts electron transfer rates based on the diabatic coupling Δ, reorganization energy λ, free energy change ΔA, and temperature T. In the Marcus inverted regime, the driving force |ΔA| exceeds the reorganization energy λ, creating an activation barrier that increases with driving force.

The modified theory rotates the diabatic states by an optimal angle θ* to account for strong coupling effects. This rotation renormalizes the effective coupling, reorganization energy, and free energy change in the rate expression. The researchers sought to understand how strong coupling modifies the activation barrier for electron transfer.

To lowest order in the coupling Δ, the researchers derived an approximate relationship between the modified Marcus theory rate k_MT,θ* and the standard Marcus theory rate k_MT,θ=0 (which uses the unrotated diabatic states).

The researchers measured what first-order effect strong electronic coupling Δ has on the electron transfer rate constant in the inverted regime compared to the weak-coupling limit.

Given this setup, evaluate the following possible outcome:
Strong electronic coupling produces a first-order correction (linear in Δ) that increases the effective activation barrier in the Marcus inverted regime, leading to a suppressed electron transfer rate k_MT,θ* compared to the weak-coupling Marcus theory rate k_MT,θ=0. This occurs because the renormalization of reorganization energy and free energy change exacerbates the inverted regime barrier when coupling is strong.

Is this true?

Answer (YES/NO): NO